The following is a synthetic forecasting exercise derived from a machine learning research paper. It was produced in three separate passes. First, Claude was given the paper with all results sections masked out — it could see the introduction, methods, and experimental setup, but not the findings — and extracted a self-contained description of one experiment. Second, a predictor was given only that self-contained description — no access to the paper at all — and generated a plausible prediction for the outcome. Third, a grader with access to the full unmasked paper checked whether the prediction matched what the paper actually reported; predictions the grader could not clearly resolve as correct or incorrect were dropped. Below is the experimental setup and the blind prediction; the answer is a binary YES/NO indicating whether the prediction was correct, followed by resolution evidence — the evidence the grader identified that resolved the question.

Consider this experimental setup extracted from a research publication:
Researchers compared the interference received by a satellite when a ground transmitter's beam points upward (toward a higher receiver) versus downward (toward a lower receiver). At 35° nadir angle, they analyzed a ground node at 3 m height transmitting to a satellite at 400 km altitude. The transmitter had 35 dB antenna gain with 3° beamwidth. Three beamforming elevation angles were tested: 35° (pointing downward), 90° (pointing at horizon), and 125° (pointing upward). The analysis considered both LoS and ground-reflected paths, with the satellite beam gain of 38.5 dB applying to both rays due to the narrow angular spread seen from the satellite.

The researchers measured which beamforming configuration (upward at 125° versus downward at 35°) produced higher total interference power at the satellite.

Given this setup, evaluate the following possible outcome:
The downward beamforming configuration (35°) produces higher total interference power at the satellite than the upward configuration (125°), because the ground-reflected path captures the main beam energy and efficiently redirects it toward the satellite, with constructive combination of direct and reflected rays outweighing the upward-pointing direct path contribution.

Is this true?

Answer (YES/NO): YES